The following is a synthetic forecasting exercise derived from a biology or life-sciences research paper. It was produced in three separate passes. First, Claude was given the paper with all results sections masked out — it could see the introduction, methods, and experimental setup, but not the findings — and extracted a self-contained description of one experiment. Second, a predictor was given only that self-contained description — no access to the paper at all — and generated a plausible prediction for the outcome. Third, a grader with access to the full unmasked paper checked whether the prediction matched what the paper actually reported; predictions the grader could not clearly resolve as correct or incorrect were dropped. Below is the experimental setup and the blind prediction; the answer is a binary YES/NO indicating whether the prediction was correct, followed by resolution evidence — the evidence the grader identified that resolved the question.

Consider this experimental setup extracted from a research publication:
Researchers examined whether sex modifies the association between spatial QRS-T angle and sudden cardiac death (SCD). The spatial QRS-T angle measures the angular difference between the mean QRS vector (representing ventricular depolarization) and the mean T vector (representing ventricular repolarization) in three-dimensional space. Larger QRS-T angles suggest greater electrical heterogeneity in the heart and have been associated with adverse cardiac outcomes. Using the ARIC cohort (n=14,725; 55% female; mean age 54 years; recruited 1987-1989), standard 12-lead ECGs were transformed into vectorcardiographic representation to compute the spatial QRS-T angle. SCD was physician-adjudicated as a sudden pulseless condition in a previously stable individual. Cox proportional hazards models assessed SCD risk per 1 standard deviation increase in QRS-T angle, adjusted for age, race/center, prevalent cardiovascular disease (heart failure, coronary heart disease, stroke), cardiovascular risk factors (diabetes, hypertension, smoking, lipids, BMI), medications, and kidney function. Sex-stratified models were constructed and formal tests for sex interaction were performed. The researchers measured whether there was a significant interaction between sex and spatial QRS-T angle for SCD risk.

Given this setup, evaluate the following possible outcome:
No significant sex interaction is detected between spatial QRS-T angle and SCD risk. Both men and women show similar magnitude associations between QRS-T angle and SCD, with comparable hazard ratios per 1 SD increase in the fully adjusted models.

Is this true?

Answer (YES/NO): YES